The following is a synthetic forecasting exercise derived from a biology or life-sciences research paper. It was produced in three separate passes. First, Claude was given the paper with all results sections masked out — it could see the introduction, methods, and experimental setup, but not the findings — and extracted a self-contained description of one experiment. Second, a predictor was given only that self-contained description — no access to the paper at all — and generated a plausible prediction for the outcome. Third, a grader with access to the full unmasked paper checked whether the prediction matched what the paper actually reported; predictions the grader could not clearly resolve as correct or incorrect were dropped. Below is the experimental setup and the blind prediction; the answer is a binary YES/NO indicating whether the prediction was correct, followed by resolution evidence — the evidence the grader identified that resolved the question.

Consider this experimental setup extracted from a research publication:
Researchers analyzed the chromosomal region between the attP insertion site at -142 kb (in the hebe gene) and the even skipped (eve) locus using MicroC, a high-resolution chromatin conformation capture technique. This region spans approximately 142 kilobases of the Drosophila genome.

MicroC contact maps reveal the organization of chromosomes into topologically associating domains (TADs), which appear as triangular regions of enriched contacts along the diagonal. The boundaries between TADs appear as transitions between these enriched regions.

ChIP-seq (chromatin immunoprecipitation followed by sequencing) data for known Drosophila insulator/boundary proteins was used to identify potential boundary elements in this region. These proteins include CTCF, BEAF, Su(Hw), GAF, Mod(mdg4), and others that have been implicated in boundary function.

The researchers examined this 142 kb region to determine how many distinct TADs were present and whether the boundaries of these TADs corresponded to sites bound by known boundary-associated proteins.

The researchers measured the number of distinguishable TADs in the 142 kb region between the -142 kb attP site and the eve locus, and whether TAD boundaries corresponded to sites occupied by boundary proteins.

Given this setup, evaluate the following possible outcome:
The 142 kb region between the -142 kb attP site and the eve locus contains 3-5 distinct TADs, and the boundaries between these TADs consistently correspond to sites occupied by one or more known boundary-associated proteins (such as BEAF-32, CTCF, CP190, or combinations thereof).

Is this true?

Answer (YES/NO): NO